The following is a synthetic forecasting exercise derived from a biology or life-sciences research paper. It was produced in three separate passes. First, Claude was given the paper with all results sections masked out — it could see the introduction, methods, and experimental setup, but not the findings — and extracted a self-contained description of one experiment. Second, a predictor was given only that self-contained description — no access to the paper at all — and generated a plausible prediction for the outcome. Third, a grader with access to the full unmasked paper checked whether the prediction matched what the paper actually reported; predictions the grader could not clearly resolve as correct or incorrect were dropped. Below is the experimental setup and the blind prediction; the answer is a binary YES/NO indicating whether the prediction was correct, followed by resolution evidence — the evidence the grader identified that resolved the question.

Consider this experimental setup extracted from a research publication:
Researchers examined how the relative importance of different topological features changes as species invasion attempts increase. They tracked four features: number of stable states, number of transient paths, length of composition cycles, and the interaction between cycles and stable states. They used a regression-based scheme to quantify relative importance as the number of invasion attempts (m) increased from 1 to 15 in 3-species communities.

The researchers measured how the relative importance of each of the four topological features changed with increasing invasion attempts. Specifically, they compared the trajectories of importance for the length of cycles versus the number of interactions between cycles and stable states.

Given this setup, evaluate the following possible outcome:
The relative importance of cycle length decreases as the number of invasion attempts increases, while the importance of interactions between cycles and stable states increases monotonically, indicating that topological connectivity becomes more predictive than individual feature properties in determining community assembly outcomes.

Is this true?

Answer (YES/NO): YES